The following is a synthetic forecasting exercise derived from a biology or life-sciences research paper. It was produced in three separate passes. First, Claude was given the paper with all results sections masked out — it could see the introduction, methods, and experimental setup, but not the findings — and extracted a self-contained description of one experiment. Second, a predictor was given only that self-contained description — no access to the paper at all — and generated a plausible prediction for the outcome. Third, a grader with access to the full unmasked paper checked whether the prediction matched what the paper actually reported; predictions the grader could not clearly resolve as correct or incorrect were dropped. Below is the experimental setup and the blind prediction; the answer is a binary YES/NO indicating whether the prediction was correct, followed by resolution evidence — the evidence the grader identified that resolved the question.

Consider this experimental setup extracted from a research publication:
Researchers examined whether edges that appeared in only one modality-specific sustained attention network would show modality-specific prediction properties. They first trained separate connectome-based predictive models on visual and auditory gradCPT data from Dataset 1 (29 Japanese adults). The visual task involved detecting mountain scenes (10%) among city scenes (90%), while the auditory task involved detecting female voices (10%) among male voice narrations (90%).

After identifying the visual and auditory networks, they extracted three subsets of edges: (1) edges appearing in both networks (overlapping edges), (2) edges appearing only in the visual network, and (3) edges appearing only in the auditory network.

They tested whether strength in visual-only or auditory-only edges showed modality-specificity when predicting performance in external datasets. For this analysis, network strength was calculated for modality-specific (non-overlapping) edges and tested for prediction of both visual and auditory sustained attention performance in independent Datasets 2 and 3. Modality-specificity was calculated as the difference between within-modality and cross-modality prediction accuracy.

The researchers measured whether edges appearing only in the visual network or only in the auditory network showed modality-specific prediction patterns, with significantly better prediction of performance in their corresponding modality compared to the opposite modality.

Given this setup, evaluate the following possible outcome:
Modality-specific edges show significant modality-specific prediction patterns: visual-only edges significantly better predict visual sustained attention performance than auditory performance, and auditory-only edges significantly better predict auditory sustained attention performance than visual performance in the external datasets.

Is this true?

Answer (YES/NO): NO